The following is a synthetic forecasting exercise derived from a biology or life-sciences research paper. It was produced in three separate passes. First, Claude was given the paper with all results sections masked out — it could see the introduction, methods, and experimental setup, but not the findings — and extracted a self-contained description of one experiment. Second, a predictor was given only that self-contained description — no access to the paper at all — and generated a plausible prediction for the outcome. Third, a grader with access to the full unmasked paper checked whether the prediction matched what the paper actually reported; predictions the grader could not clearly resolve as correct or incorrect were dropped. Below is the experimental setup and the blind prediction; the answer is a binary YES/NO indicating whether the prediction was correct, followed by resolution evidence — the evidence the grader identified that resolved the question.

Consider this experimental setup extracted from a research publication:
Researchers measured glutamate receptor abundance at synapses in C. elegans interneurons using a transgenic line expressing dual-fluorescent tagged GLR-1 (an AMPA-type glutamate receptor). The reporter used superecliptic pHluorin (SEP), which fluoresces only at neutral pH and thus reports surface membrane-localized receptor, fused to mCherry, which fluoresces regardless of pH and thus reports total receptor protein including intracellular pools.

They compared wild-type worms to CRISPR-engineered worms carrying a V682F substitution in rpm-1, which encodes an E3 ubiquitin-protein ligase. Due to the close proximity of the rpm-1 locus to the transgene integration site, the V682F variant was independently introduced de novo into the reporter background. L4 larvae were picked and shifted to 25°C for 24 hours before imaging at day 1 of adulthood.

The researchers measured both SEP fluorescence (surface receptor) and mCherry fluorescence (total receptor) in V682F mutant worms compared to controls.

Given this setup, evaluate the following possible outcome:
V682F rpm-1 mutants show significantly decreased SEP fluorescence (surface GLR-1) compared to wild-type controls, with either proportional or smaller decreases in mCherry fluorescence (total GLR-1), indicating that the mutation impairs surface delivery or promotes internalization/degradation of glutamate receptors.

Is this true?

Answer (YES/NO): NO